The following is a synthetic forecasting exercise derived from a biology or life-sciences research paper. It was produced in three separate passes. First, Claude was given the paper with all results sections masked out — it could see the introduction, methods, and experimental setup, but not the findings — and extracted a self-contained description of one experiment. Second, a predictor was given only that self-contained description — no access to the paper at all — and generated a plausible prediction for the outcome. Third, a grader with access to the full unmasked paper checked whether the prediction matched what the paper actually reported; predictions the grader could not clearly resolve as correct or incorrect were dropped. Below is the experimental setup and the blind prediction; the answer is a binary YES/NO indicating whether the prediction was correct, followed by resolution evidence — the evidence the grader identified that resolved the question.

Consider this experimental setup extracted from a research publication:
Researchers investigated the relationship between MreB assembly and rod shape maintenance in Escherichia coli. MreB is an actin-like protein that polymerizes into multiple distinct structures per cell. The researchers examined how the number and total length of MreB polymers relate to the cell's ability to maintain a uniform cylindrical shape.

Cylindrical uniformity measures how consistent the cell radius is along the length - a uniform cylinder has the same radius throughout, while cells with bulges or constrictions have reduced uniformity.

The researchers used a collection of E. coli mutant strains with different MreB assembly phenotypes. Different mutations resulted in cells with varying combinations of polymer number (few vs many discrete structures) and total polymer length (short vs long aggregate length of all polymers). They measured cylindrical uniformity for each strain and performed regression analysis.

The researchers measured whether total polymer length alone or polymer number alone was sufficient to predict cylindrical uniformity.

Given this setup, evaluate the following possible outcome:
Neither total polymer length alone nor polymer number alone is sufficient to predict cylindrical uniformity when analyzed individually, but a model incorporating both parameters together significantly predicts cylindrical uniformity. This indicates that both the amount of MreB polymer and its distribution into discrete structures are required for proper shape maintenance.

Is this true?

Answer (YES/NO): NO